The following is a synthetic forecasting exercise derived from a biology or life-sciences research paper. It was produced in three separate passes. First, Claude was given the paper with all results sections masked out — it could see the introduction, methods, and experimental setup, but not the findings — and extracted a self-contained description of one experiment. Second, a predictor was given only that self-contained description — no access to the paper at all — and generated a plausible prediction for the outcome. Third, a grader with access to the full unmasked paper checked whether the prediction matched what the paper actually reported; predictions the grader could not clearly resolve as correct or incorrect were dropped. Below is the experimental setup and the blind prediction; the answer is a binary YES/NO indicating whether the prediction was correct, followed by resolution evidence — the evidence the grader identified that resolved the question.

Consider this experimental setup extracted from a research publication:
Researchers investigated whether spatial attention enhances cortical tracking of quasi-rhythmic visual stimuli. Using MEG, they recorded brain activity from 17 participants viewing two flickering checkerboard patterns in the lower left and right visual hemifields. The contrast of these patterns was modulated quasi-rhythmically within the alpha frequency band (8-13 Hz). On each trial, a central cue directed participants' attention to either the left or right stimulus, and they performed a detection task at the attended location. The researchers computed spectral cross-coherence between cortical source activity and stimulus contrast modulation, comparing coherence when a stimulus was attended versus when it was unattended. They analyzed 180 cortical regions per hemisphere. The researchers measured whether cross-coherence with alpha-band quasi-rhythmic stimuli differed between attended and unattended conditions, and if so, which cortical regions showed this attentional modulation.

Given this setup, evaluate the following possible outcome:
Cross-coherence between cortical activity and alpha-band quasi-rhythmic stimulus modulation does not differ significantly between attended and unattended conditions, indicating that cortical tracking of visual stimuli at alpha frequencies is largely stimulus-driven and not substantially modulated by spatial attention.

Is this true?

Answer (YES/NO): NO